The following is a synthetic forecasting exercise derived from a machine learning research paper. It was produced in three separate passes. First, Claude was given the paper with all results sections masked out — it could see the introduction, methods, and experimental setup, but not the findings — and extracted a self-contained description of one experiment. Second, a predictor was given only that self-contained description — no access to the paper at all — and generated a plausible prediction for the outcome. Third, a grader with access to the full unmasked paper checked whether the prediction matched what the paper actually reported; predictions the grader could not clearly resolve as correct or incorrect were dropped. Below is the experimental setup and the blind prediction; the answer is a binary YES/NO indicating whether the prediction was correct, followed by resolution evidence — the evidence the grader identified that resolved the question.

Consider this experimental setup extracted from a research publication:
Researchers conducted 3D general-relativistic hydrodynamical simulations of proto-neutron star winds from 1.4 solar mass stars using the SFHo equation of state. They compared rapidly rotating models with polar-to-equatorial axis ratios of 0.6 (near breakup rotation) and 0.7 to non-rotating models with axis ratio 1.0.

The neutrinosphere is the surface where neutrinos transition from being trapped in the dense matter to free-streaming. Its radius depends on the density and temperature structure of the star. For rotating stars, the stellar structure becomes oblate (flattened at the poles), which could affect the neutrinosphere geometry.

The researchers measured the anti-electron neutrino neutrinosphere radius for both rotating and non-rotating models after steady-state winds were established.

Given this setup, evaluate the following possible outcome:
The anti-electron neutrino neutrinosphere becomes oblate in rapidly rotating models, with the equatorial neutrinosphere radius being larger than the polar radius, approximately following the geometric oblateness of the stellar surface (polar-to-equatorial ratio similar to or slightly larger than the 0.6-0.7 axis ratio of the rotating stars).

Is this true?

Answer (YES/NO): NO